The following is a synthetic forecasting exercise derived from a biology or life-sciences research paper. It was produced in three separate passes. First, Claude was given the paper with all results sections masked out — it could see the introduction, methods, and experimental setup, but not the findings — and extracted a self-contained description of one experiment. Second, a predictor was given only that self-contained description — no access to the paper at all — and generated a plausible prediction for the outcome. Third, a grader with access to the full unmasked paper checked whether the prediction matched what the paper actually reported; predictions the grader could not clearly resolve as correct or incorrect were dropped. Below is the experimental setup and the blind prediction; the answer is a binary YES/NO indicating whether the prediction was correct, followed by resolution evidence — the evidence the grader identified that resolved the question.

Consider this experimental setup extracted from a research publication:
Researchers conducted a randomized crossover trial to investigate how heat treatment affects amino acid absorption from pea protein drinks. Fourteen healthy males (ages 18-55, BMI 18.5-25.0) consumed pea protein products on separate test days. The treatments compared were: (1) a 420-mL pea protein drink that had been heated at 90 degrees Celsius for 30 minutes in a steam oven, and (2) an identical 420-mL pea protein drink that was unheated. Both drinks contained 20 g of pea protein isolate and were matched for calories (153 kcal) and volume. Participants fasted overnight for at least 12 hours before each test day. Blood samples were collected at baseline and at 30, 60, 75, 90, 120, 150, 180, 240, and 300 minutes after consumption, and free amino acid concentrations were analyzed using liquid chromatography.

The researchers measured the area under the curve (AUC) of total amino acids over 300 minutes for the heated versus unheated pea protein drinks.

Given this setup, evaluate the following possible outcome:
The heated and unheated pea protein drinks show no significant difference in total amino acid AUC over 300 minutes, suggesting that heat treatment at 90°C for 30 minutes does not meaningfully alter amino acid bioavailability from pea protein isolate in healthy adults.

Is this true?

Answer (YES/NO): YES